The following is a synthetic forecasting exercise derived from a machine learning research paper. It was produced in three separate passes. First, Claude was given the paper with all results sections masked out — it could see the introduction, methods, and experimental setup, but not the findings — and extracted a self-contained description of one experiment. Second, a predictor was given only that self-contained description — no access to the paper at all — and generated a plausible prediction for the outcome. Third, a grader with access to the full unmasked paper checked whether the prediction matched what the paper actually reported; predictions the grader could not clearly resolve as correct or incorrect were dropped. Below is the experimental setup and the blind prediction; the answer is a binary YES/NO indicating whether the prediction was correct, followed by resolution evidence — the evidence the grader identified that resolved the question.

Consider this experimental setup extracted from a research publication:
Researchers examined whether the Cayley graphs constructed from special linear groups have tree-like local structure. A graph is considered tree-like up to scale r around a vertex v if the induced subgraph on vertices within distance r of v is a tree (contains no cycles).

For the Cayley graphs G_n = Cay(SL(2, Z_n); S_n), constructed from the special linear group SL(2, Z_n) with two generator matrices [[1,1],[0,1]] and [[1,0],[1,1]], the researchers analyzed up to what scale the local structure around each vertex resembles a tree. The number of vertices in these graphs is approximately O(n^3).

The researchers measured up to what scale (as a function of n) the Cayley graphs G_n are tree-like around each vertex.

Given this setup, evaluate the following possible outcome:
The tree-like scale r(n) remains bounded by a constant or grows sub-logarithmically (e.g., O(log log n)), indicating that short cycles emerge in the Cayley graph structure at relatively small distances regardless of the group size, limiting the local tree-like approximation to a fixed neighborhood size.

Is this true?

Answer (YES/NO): NO